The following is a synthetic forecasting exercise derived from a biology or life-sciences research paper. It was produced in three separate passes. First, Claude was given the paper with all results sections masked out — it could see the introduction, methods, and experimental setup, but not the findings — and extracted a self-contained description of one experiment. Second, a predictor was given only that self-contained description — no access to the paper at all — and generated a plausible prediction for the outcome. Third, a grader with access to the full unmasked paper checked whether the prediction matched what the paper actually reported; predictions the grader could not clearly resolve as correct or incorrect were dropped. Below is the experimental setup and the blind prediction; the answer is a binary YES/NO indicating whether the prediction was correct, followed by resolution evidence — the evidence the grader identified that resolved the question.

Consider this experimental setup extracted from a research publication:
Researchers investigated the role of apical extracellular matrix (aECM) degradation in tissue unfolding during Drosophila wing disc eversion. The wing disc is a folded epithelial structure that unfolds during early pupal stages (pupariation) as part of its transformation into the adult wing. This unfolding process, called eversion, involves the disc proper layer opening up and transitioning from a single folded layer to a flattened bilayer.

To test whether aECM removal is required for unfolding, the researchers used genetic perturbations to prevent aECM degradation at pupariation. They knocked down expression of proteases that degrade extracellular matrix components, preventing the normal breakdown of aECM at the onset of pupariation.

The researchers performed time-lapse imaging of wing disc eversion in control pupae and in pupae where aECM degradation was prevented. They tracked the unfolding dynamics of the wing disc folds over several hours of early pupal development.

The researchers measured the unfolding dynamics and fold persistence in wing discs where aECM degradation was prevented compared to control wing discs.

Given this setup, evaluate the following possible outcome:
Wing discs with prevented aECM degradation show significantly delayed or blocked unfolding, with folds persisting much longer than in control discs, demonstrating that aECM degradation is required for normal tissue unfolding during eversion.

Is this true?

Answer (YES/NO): YES